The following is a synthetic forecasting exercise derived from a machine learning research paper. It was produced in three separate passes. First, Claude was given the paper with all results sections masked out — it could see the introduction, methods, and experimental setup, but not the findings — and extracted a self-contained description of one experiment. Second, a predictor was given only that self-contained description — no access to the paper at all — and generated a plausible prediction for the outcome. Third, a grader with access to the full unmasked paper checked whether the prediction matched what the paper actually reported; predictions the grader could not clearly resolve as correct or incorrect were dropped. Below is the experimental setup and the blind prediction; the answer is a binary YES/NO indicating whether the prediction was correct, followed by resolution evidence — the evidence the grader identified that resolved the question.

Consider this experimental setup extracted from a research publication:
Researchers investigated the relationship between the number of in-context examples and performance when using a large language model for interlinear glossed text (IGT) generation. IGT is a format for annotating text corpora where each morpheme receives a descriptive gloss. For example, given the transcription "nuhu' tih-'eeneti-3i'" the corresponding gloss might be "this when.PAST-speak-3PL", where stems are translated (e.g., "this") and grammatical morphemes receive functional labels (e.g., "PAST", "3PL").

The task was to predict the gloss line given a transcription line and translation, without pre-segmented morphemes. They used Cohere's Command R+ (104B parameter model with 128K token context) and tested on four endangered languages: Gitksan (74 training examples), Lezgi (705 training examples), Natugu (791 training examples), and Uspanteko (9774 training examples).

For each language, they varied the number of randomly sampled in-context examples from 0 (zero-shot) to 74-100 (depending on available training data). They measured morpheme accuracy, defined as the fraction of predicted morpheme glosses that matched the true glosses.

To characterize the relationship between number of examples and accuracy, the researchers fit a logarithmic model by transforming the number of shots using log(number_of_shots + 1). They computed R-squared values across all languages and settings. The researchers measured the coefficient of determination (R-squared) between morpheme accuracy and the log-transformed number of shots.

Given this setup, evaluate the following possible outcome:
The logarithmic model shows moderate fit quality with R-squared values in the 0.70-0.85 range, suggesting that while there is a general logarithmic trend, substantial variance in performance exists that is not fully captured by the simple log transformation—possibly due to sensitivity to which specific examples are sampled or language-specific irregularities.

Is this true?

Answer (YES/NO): NO